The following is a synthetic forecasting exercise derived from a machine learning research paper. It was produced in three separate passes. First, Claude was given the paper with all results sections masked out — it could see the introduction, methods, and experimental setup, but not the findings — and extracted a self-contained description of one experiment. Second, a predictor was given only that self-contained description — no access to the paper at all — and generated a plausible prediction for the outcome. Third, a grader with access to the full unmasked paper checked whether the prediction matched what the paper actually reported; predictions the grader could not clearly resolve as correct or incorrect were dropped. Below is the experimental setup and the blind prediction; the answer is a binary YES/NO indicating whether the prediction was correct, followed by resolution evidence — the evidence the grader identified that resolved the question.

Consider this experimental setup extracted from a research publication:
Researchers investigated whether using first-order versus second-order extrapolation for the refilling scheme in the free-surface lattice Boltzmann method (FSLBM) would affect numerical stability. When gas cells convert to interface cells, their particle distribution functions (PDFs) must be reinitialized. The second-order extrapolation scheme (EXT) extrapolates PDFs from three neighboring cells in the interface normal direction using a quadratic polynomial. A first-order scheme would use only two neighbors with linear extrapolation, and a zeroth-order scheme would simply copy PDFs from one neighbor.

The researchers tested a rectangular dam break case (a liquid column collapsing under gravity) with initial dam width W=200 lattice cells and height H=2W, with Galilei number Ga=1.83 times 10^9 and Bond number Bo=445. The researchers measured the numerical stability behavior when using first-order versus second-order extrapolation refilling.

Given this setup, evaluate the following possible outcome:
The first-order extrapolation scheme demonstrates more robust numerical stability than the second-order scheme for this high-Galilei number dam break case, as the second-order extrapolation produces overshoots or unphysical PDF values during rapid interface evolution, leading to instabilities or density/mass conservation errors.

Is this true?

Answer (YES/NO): NO